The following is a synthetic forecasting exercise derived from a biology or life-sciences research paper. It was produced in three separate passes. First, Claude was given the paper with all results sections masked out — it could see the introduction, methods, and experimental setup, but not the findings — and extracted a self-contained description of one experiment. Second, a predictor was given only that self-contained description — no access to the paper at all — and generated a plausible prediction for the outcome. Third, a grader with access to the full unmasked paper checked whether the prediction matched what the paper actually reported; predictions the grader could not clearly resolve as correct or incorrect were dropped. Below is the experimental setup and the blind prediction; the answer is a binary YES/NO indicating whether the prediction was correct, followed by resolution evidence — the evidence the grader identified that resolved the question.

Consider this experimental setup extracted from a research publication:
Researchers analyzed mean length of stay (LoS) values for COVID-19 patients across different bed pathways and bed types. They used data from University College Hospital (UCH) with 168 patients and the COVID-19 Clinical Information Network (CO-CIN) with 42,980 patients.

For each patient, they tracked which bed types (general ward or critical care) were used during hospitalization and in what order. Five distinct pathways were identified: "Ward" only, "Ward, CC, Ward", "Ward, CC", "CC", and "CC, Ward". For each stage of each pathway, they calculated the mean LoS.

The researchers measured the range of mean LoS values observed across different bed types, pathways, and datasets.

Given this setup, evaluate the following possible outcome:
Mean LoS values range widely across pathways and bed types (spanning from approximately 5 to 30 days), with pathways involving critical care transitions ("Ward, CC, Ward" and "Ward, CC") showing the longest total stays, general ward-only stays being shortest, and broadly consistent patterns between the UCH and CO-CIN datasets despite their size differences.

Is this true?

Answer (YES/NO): NO